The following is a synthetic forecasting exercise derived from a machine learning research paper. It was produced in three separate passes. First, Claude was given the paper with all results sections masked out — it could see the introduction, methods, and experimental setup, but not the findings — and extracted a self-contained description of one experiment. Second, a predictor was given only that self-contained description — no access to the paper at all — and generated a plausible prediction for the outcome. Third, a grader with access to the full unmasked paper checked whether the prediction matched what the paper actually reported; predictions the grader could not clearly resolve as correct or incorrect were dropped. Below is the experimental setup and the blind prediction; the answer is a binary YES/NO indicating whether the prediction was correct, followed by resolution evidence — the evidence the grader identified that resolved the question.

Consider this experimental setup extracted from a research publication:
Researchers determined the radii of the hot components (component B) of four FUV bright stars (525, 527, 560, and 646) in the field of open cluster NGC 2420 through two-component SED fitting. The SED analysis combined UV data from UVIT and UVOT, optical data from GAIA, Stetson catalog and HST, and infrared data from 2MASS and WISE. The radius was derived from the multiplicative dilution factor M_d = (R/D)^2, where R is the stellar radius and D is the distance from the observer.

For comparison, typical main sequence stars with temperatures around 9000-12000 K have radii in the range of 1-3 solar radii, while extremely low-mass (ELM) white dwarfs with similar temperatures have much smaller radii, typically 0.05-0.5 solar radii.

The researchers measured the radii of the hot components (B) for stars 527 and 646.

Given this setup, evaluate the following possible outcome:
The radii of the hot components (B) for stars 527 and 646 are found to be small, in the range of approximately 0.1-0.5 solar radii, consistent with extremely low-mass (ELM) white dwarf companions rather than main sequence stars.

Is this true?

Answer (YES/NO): YES